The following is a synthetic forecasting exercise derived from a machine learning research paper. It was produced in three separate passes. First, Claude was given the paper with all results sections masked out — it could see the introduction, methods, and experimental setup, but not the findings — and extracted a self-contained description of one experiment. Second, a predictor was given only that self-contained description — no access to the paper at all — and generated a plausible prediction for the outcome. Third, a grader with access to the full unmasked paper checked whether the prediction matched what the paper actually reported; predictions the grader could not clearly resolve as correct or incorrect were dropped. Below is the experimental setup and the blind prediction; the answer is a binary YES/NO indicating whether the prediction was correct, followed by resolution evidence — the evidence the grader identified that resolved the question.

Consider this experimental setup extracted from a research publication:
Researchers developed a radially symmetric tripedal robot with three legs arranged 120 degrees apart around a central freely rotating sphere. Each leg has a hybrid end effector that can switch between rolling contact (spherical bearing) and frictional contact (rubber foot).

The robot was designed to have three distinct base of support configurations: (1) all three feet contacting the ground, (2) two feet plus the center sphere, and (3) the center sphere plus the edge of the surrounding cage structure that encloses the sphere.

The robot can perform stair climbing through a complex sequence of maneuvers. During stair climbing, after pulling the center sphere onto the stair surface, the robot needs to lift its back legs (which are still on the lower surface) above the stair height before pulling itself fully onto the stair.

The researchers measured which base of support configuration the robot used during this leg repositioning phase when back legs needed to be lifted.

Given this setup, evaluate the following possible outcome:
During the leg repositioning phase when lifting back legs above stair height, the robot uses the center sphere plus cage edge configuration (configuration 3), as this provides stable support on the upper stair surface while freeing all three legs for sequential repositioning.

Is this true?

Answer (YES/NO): YES